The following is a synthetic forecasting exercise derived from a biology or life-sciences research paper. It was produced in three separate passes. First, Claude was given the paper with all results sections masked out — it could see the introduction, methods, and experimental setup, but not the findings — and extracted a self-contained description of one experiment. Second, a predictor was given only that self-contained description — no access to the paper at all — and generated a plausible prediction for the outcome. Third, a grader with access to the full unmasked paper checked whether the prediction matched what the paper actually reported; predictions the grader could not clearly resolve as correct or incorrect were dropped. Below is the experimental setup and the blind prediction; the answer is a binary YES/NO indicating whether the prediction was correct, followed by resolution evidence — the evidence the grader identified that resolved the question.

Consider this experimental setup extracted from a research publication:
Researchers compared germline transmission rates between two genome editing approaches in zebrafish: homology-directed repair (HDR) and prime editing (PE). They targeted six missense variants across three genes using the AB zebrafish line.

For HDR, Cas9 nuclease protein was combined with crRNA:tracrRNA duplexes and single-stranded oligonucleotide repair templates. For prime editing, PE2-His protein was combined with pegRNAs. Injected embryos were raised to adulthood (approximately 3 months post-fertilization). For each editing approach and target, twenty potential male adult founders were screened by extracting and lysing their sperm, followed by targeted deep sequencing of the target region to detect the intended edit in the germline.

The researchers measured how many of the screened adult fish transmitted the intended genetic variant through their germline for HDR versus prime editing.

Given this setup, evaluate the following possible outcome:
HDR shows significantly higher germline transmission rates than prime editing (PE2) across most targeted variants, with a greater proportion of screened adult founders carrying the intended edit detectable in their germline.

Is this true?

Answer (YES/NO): NO